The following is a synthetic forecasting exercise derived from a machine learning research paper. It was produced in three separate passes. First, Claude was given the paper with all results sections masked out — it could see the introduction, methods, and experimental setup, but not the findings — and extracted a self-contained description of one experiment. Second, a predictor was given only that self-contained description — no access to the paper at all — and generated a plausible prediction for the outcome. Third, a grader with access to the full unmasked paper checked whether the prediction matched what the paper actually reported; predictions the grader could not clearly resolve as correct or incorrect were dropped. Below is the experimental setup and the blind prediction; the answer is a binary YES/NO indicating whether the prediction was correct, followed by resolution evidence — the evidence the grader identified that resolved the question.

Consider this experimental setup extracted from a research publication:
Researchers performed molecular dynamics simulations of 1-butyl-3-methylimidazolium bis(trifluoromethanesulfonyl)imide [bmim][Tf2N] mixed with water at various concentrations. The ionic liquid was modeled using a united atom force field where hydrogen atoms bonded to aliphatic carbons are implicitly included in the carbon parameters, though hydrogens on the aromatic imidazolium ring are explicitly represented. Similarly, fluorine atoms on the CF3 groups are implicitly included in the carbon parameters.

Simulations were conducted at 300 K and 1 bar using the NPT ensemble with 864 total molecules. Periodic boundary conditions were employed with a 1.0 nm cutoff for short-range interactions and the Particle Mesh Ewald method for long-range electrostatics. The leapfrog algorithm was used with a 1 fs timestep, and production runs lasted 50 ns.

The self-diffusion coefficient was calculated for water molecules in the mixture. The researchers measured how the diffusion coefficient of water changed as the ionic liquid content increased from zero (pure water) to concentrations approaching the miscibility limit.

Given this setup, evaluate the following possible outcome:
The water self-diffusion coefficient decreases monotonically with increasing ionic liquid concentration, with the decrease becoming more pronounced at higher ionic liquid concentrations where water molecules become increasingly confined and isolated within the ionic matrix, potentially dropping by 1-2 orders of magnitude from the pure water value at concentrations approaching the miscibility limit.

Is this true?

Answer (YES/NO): NO